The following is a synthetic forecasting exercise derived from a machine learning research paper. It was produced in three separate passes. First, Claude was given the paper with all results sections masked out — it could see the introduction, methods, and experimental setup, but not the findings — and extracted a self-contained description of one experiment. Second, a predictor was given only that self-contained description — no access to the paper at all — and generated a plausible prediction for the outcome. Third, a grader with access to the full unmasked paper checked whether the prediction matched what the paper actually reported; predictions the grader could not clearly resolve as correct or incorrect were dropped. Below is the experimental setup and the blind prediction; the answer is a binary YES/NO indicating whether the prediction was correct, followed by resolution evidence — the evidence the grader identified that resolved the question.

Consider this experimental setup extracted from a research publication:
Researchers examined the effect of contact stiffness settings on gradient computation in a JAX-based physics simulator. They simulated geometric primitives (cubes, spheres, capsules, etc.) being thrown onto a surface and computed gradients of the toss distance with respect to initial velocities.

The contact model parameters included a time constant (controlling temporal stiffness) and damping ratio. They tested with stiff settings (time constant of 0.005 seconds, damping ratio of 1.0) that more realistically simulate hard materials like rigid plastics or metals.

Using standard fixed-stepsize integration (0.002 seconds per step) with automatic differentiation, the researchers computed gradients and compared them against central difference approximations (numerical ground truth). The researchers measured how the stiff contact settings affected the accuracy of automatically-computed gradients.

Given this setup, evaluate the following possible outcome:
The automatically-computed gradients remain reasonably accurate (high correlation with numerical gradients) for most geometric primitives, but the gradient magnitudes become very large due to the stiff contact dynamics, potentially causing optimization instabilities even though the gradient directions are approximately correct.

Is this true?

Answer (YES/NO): NO